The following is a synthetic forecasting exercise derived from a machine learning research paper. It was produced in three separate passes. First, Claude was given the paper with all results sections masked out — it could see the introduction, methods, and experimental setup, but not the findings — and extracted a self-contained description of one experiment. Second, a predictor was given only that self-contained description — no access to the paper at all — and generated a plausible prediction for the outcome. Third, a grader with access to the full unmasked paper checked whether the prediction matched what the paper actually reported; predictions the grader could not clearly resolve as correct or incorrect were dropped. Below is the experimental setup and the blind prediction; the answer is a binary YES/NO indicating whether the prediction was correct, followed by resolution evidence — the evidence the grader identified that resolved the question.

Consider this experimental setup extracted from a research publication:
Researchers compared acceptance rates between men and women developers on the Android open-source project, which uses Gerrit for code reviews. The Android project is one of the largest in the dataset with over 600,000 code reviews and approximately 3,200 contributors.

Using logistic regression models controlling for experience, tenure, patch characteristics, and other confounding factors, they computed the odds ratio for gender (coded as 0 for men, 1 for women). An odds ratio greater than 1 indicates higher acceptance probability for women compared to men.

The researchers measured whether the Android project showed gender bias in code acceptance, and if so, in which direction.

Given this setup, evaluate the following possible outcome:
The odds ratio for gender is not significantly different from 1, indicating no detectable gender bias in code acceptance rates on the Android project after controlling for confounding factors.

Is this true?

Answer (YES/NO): NO